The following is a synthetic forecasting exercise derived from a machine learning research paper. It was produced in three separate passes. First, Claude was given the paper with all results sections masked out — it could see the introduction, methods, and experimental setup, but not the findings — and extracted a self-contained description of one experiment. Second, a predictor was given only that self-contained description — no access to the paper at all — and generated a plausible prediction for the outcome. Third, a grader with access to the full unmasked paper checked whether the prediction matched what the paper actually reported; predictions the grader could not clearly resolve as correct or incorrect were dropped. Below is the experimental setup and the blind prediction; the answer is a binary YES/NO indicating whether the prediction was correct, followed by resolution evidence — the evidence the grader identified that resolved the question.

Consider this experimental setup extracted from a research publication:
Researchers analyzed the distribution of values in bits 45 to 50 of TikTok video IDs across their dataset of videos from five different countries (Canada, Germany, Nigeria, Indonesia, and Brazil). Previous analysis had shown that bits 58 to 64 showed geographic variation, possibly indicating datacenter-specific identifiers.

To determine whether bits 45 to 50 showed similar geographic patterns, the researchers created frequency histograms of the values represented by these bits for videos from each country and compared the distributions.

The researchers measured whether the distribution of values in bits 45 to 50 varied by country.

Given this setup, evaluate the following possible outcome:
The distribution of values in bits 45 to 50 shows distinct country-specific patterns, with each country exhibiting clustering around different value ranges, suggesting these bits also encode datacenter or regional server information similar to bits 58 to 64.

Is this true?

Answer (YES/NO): NO